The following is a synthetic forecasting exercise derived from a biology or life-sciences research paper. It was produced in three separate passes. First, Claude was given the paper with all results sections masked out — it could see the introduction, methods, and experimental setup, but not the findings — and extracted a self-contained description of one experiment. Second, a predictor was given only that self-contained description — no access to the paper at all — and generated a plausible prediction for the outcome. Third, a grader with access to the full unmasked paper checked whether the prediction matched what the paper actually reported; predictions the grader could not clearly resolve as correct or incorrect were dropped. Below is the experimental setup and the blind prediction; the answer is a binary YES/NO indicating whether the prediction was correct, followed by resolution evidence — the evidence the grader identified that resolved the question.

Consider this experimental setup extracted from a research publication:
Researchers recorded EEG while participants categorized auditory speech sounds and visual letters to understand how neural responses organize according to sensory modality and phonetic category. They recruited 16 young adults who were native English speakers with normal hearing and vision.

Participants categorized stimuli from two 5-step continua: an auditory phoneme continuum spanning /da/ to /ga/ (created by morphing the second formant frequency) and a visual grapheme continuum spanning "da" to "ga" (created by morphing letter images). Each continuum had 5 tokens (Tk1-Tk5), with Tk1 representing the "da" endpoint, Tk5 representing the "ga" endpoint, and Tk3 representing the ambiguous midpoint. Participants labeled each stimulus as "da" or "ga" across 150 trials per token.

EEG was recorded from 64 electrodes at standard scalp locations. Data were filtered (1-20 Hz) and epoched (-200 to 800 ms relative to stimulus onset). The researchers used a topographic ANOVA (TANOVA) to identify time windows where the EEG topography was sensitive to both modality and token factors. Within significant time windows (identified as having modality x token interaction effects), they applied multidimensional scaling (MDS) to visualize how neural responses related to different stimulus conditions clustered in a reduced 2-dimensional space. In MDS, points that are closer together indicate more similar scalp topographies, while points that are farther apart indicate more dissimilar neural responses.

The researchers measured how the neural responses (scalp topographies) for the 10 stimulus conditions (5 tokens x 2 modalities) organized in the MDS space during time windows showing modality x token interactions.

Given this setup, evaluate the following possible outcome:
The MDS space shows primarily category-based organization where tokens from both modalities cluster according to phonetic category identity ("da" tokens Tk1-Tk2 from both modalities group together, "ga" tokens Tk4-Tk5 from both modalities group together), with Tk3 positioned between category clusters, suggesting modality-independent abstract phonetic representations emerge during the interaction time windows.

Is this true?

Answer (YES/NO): NO